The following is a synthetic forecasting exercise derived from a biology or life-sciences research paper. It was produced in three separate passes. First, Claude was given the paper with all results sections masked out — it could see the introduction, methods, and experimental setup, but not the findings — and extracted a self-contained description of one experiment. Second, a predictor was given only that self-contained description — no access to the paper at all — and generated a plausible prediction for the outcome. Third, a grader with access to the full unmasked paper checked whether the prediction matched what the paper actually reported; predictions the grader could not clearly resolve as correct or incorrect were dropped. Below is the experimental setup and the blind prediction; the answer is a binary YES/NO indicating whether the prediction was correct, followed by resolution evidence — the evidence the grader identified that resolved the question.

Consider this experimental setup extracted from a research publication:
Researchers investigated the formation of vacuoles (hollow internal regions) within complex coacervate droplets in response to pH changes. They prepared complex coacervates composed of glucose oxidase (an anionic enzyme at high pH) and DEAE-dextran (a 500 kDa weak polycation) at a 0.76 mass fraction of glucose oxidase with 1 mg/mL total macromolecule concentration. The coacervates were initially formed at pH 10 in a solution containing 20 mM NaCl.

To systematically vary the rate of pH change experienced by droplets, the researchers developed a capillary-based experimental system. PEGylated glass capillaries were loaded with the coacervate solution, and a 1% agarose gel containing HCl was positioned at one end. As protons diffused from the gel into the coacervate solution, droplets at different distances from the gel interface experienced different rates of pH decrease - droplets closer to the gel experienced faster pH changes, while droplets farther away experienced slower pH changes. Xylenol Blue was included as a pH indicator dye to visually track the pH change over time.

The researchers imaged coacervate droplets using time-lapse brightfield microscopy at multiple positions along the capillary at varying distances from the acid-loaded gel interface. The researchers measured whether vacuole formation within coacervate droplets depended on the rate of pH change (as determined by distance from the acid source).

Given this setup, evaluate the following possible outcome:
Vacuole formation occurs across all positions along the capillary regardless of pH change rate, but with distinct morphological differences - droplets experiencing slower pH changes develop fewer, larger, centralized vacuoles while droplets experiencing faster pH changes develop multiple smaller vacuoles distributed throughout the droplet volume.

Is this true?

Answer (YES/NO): NO